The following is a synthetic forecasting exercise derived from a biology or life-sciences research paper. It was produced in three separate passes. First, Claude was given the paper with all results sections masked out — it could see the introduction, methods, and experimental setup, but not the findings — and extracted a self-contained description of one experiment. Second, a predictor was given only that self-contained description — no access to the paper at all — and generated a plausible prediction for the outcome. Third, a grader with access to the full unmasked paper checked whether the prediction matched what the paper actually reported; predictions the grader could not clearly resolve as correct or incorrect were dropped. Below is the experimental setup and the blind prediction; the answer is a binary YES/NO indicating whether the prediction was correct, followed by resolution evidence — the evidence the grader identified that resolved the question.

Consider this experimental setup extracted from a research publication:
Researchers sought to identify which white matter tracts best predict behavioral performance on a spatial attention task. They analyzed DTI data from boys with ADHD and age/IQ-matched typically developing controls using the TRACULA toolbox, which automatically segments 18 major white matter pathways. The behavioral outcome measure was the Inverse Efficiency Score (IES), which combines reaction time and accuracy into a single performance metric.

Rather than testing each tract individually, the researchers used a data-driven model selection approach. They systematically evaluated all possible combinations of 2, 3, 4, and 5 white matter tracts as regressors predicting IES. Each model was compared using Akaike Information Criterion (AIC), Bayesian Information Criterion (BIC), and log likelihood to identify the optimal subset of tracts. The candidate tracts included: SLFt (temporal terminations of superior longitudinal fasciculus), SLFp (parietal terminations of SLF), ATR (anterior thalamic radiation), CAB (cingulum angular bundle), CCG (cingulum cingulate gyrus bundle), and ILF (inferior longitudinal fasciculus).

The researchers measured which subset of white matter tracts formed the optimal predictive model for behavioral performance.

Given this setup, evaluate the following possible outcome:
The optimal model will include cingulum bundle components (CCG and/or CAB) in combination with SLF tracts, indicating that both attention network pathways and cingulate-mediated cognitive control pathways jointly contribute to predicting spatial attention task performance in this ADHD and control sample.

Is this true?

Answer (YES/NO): NO